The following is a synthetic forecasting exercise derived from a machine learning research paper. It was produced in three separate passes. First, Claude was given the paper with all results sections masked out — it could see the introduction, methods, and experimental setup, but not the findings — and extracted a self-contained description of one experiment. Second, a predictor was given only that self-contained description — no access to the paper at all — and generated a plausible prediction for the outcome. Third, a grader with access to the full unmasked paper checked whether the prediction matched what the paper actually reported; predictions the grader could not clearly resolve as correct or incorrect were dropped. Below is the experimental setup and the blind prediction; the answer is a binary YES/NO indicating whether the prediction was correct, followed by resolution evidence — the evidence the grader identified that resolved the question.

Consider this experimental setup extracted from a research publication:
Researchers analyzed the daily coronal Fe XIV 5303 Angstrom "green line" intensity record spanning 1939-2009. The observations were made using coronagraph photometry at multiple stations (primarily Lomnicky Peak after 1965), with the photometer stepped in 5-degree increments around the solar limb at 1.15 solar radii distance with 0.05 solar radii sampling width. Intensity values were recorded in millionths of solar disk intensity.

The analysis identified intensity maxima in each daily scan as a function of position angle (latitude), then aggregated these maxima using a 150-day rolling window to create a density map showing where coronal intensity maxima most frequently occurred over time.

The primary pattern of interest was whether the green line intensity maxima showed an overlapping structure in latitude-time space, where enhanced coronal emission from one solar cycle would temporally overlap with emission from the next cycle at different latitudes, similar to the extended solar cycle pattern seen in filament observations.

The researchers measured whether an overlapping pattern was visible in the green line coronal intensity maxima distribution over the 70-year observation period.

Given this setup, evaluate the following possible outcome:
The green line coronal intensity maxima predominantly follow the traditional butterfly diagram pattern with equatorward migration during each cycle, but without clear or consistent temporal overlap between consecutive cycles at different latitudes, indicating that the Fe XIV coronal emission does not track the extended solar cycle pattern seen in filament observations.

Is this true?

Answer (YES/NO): NO